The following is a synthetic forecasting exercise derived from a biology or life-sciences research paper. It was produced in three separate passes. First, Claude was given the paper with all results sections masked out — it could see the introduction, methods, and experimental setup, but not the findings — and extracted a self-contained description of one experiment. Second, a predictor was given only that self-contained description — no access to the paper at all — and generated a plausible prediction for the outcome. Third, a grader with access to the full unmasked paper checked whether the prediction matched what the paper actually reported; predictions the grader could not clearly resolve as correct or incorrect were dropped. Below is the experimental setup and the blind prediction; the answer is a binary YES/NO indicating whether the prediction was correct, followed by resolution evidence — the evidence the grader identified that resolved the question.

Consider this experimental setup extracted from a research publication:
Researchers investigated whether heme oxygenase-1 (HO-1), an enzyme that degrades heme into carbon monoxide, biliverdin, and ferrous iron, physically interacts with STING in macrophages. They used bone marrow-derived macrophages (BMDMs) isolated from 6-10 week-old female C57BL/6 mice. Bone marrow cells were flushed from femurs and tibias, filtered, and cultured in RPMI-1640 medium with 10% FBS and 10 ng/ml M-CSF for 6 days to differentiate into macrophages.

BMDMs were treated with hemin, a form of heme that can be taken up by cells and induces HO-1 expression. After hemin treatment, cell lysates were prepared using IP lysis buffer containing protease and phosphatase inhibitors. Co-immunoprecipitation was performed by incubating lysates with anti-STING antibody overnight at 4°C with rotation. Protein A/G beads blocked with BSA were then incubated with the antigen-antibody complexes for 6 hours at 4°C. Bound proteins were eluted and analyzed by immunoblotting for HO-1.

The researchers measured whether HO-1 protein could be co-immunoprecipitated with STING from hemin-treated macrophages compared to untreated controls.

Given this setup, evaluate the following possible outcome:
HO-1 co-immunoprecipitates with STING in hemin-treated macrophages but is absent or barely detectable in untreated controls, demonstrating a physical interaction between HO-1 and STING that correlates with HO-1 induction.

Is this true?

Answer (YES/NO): NO